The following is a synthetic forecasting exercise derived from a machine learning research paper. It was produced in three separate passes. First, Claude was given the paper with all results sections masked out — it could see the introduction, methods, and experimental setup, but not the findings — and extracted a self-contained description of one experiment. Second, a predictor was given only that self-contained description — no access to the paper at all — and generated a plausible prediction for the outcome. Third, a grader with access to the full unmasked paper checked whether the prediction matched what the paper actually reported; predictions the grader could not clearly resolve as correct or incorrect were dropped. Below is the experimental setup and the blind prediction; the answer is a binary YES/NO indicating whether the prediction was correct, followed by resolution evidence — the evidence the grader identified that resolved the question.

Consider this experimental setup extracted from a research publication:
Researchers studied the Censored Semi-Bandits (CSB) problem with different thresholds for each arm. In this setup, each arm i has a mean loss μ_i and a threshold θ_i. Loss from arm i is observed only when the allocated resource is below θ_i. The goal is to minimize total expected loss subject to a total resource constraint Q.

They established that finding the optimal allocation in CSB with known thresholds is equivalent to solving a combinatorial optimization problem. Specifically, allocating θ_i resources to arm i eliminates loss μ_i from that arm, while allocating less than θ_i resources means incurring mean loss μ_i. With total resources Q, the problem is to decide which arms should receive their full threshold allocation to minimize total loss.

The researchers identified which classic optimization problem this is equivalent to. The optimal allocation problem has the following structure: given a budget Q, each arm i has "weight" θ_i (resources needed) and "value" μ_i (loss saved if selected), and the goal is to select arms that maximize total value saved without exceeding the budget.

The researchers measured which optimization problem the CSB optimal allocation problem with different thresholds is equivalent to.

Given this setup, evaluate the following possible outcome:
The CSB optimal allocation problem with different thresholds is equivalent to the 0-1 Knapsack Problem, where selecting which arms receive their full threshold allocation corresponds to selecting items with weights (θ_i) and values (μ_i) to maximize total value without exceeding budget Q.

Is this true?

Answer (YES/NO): YES